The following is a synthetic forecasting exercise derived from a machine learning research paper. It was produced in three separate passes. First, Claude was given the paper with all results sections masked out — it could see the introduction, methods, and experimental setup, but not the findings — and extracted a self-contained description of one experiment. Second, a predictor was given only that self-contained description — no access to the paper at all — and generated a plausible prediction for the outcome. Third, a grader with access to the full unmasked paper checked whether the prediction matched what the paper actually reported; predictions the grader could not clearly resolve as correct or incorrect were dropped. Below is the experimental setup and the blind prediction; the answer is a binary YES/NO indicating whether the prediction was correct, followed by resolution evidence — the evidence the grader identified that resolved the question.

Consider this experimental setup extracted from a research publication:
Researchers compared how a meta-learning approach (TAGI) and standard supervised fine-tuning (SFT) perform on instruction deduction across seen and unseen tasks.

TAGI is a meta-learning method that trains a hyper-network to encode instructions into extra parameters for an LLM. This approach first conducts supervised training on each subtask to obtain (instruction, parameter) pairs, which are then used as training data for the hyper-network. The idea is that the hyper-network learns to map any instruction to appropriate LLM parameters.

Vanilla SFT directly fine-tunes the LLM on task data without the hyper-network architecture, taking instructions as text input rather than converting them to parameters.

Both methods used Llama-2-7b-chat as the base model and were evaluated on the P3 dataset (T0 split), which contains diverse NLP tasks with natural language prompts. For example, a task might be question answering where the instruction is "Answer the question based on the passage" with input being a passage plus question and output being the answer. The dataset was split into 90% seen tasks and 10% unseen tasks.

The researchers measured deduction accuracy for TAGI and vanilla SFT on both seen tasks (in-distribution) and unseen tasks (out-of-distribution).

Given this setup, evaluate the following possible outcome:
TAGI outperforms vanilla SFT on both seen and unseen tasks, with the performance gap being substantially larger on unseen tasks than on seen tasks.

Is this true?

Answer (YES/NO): NO